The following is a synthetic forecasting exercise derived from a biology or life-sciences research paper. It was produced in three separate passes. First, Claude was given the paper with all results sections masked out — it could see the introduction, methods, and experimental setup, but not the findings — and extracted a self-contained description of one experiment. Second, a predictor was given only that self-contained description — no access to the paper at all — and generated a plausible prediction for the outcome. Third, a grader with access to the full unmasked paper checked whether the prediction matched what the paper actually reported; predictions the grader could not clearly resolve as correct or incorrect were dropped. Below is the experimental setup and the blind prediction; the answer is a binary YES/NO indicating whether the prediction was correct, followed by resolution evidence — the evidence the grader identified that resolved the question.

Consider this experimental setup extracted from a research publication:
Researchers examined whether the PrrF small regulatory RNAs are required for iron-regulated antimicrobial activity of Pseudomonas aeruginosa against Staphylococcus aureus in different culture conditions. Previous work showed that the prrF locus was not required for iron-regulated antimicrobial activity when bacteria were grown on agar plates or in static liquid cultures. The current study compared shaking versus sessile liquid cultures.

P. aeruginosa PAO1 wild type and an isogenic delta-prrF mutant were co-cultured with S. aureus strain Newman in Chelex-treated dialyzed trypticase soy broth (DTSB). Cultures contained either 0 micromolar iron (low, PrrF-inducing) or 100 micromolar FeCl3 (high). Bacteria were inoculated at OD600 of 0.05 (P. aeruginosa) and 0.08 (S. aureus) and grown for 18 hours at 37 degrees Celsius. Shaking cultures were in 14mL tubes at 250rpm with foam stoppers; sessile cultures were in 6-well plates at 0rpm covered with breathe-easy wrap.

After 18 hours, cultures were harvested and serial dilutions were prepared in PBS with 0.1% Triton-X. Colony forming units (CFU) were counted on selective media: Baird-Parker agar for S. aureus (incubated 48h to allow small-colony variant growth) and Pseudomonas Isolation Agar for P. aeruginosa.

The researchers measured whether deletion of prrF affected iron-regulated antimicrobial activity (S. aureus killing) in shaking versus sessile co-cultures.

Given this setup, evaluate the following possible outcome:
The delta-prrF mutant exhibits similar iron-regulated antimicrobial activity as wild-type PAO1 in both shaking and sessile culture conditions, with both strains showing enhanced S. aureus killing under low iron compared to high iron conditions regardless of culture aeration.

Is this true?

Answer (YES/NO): NO